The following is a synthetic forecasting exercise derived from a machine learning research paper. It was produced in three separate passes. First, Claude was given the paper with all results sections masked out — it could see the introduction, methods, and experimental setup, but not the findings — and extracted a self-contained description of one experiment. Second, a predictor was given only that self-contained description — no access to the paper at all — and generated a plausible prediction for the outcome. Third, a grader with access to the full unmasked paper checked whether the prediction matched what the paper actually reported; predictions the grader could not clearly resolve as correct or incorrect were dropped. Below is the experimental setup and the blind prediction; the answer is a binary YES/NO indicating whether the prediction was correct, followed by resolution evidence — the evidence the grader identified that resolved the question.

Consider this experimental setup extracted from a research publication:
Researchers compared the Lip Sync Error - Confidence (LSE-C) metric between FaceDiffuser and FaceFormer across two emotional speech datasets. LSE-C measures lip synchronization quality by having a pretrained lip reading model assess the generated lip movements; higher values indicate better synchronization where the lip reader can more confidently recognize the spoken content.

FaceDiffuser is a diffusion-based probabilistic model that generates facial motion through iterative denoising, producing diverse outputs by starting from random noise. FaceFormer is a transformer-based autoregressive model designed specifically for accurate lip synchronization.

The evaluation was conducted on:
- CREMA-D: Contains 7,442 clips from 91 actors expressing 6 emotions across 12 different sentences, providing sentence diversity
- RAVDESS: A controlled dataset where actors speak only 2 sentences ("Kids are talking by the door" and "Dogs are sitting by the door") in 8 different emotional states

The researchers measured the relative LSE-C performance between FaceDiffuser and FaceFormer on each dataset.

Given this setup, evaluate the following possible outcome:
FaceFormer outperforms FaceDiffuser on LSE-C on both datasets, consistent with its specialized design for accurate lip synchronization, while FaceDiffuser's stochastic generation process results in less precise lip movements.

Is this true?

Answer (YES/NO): NO